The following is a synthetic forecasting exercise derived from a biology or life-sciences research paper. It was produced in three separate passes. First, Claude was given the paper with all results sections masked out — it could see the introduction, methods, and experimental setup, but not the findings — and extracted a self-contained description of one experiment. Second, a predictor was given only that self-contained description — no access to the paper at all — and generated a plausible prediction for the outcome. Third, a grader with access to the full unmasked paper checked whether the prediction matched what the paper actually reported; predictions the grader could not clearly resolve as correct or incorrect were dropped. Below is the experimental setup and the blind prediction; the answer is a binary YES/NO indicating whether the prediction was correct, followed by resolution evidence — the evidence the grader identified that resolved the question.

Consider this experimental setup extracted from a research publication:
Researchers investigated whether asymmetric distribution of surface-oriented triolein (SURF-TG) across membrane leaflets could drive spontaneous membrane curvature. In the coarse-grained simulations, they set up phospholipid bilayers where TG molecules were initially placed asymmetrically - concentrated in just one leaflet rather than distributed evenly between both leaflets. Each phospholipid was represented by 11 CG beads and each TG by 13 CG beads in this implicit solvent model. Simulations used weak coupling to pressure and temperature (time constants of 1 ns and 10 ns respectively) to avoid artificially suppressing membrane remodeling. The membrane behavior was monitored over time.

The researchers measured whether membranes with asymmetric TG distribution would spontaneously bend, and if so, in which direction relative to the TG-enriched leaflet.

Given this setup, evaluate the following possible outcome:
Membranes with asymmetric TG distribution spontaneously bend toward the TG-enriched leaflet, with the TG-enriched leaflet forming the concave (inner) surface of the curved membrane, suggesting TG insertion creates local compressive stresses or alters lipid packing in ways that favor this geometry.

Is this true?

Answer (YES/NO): NO